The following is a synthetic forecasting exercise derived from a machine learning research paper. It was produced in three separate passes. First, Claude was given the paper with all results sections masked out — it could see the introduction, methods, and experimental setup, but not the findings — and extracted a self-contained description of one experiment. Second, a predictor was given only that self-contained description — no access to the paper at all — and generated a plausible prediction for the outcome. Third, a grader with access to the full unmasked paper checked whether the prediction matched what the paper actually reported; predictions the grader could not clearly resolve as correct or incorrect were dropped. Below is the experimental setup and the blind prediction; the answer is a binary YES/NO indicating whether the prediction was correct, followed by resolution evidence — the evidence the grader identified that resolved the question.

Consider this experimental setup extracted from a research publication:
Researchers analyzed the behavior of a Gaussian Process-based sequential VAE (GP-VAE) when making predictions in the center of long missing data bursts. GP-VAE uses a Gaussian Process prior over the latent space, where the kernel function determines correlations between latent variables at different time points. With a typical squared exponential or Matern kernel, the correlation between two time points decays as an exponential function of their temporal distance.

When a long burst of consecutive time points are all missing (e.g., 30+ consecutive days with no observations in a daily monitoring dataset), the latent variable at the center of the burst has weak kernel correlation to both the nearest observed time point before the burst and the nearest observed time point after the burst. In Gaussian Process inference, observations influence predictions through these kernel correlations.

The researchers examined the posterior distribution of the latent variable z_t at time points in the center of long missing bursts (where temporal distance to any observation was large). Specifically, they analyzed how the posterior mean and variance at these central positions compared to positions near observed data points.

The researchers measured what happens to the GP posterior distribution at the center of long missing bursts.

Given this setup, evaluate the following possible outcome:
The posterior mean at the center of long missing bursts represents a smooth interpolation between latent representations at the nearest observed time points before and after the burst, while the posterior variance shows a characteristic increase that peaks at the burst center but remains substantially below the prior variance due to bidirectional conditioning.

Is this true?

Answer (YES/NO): NO